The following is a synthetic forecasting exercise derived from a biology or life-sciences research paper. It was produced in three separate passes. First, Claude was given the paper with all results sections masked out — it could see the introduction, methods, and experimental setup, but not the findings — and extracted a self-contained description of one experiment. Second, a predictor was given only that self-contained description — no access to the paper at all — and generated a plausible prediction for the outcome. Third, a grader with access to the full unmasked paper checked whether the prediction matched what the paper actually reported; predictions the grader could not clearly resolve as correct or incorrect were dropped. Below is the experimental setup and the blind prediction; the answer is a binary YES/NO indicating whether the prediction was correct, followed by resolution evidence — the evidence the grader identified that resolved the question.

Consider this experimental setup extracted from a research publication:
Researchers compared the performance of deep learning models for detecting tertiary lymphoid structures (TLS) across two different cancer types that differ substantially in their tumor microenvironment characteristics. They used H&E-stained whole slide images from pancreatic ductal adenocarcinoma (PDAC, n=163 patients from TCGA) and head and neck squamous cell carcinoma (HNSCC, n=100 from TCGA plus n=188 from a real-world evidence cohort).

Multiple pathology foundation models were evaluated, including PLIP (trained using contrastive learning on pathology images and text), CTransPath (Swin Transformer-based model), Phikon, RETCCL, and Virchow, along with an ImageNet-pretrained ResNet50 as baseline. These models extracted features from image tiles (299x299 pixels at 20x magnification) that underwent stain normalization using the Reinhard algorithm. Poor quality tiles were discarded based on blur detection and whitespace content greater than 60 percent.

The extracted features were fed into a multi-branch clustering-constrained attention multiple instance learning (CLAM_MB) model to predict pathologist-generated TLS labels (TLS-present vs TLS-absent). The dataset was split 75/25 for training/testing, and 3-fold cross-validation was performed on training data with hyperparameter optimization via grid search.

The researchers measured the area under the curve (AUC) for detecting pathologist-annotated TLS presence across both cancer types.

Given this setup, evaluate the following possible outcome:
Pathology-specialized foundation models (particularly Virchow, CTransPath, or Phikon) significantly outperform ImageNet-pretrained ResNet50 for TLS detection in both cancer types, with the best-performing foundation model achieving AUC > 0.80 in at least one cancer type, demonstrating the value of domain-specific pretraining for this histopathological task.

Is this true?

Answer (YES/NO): YES